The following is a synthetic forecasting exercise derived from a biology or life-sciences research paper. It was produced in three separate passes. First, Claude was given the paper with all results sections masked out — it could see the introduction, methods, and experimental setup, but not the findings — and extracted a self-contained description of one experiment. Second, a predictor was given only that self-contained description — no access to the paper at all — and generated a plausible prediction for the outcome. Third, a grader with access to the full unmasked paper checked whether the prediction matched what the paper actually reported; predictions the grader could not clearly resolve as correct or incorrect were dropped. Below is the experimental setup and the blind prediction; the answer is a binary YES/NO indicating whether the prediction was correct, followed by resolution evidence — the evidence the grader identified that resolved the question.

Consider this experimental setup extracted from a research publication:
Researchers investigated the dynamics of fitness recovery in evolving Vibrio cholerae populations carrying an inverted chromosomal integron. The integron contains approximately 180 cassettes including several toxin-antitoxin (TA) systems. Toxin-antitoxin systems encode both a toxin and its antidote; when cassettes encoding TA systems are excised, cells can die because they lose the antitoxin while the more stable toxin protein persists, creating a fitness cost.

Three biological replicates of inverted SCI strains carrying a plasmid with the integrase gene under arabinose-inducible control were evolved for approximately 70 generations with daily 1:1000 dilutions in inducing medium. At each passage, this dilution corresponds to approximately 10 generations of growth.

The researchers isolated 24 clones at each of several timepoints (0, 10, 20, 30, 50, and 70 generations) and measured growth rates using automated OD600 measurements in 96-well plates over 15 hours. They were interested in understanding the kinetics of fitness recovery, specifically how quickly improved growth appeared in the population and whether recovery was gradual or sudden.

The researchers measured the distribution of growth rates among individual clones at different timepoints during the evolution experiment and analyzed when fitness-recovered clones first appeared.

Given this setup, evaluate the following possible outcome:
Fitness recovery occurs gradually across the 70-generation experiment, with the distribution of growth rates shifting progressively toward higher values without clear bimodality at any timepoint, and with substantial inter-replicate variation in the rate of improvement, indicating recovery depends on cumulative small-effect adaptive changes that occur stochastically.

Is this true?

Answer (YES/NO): NO